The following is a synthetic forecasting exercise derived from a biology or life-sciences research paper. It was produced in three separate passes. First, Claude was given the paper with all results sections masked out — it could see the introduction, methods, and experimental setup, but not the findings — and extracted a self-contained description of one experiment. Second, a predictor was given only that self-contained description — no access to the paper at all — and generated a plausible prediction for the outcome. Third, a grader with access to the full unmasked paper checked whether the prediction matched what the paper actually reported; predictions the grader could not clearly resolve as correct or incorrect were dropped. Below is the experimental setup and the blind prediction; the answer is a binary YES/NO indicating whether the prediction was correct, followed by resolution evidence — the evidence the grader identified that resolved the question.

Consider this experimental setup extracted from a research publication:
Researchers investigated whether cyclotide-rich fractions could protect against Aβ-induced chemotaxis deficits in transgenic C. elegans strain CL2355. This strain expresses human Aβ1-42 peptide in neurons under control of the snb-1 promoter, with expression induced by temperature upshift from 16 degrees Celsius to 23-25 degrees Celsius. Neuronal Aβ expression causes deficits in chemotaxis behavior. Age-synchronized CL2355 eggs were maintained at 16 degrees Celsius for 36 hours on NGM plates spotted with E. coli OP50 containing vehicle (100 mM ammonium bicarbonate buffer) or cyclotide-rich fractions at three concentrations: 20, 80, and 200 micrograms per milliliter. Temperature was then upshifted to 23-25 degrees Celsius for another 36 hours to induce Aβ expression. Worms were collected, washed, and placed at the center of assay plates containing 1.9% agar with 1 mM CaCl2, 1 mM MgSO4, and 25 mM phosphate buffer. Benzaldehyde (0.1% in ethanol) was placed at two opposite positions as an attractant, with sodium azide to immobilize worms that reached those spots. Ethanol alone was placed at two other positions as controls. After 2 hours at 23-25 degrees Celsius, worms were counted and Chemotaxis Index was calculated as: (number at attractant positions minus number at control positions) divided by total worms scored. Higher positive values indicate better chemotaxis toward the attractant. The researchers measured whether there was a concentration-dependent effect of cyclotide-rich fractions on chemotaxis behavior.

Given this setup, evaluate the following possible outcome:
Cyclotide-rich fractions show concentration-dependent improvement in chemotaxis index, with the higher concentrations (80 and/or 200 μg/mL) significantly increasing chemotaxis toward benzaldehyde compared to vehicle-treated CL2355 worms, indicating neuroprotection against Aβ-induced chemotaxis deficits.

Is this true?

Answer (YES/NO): YES